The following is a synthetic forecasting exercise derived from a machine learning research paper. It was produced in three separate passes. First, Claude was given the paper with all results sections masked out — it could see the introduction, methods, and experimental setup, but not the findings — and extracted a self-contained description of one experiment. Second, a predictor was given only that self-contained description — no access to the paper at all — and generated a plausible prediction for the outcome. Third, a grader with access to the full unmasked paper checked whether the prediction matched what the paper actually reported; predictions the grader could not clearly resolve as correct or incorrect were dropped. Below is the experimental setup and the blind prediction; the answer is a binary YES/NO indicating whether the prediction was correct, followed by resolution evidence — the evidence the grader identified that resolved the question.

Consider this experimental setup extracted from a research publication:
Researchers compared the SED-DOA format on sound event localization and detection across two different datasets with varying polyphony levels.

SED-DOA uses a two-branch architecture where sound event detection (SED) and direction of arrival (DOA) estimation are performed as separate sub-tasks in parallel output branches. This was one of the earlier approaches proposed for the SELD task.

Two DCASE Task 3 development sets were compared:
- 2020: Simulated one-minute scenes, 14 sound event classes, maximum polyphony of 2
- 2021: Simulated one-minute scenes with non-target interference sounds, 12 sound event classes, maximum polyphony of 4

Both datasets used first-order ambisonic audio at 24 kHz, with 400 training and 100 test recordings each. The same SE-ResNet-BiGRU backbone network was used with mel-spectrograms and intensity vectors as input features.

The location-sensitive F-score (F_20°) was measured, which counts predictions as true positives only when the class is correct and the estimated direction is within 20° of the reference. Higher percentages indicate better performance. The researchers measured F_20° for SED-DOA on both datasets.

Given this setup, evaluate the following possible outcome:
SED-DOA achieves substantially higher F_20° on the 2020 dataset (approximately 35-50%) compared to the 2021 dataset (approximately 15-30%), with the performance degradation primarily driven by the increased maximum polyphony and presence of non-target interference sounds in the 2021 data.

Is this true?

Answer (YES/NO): NO